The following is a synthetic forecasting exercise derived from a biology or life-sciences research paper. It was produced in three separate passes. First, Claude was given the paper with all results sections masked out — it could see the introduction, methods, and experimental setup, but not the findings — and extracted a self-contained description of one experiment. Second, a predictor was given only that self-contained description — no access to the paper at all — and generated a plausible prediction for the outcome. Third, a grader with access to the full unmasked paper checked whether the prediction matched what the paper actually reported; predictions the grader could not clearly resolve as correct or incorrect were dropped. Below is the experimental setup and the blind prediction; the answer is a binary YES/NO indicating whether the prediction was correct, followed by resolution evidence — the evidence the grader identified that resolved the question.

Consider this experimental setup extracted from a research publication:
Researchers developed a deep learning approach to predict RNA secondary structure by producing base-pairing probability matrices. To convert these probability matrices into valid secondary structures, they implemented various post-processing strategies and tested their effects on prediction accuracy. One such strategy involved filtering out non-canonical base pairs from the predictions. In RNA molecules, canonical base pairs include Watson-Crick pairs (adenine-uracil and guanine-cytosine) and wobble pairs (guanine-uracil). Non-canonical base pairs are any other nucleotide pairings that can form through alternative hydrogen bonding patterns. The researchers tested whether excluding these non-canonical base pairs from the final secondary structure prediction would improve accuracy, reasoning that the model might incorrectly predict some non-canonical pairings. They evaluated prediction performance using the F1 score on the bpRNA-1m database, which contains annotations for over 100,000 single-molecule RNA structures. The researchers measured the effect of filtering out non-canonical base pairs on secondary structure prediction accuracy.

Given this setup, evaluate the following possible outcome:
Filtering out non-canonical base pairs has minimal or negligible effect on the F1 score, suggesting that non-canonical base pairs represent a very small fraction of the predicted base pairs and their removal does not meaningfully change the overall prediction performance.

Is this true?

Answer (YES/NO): NO